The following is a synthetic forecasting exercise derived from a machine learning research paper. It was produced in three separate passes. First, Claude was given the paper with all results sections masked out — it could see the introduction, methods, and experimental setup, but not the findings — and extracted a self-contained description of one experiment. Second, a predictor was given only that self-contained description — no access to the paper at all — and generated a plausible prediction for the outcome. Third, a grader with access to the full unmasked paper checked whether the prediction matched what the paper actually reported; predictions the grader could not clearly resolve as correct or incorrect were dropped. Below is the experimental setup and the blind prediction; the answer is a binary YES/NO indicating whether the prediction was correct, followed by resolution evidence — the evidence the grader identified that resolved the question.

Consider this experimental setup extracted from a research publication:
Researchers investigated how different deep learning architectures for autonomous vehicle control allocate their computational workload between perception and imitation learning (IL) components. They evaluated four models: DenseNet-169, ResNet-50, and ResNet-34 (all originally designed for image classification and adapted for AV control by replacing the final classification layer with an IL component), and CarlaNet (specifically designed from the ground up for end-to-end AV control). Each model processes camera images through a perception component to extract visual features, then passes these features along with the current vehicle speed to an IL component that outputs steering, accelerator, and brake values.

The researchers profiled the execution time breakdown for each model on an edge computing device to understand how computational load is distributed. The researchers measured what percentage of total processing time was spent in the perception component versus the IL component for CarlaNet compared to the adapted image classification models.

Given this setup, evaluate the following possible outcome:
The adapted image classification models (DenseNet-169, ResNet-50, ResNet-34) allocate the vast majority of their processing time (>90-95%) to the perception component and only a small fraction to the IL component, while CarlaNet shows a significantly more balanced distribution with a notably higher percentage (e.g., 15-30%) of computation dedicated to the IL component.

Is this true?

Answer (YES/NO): NO